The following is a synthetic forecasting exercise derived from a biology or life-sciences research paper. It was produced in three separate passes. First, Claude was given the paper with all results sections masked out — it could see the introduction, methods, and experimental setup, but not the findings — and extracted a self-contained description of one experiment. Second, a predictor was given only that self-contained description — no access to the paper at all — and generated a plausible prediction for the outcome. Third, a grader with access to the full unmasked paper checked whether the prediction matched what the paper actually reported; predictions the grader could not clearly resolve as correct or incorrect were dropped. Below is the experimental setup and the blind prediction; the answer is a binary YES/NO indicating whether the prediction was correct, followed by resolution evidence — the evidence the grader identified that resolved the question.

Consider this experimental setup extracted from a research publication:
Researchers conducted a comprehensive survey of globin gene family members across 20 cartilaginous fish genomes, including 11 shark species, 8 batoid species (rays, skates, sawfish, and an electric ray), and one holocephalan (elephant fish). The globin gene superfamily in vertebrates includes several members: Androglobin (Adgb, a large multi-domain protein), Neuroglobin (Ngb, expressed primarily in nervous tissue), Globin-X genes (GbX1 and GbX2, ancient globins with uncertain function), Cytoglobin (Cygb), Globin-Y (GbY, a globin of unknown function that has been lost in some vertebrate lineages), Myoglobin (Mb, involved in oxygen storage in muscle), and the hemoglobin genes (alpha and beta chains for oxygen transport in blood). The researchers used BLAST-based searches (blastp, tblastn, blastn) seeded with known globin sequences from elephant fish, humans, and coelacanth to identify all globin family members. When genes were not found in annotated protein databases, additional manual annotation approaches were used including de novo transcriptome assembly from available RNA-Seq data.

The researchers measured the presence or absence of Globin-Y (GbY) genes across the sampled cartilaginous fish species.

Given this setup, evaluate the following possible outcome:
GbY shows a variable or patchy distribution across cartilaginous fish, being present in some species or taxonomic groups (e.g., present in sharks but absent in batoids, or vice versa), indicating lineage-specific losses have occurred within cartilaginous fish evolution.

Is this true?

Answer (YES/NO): NO